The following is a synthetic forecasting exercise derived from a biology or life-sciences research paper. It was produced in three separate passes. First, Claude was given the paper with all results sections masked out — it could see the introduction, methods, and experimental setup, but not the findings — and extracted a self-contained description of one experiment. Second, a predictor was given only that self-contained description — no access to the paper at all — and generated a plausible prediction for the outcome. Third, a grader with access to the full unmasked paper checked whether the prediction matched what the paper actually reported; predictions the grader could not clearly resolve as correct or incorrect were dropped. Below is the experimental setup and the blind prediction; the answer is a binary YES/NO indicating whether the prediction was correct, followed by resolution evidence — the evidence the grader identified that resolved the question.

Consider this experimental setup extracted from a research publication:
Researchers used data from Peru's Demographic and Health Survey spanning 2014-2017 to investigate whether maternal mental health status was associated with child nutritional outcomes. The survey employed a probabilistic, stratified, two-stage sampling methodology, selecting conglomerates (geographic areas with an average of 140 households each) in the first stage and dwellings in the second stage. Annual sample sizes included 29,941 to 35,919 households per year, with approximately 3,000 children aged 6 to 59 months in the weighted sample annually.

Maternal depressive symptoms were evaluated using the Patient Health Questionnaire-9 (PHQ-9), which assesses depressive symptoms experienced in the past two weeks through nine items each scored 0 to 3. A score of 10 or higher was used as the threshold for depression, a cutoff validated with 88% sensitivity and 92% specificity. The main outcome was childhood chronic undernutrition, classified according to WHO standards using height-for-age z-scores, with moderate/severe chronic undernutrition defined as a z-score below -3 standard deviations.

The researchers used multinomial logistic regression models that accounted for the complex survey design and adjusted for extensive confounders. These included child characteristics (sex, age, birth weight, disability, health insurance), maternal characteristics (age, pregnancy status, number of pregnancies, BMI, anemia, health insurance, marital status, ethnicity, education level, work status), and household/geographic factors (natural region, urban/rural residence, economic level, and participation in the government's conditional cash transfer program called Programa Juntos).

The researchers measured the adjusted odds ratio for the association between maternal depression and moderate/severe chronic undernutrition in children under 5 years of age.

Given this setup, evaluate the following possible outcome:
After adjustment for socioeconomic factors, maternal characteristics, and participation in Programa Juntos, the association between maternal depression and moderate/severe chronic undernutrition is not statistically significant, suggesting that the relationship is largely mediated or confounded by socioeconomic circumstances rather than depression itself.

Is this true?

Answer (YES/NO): NO